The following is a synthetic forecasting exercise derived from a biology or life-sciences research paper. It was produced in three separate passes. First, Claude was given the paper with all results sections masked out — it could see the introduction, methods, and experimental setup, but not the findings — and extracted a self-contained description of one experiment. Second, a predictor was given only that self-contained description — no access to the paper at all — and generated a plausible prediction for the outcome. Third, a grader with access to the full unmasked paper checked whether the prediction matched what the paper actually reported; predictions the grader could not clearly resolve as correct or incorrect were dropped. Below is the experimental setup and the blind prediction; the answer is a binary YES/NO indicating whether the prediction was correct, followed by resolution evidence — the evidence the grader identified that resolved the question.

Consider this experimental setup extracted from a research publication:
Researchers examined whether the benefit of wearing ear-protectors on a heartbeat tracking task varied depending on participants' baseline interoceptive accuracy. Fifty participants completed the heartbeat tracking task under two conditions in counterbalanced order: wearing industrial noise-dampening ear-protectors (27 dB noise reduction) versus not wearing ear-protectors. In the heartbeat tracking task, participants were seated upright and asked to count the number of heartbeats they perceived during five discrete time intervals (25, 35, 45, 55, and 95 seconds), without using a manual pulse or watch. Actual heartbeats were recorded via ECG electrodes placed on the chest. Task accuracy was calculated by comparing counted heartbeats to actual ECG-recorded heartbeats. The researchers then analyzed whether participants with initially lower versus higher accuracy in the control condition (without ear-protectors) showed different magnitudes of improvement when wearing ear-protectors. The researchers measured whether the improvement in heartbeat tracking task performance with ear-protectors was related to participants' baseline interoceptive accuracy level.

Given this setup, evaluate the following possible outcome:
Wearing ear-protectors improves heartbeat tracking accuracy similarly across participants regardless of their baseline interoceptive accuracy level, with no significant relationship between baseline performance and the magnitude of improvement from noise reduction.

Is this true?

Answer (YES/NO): NO